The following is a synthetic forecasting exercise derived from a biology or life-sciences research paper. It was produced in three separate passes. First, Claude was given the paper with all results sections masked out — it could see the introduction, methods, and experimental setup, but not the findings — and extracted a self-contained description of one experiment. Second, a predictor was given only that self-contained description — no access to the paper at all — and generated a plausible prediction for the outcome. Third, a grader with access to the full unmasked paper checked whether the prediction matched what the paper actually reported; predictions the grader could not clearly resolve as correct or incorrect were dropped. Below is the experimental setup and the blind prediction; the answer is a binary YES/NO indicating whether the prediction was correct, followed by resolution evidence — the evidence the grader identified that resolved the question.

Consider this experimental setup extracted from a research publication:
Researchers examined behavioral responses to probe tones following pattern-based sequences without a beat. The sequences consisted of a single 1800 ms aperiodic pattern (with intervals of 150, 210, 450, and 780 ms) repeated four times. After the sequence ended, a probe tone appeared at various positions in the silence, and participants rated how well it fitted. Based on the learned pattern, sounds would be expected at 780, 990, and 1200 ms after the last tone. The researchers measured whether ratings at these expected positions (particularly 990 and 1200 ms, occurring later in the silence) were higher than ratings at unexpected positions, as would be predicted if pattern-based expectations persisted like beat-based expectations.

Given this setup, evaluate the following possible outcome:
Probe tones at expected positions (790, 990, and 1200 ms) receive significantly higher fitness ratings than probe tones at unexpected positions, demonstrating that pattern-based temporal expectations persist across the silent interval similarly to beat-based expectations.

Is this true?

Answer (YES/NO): NO